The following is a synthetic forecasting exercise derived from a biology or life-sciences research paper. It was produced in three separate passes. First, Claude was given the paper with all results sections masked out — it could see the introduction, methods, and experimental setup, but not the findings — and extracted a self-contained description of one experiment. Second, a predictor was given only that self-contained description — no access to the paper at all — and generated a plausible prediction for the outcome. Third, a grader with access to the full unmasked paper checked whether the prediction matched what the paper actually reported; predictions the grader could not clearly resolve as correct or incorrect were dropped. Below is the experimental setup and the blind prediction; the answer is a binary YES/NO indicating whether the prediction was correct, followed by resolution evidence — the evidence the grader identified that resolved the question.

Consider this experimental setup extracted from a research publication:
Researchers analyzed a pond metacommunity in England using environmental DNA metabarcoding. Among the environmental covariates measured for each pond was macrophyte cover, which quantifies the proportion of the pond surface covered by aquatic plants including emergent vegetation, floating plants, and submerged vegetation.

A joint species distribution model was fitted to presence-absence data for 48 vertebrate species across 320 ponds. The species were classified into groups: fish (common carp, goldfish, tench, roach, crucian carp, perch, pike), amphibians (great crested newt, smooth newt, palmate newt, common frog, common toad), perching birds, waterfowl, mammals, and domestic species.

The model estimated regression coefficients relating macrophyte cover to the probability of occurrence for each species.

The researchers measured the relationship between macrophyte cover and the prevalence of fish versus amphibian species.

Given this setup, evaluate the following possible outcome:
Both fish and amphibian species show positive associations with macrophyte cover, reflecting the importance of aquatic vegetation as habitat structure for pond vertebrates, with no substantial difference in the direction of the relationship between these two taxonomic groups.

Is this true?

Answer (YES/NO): NO